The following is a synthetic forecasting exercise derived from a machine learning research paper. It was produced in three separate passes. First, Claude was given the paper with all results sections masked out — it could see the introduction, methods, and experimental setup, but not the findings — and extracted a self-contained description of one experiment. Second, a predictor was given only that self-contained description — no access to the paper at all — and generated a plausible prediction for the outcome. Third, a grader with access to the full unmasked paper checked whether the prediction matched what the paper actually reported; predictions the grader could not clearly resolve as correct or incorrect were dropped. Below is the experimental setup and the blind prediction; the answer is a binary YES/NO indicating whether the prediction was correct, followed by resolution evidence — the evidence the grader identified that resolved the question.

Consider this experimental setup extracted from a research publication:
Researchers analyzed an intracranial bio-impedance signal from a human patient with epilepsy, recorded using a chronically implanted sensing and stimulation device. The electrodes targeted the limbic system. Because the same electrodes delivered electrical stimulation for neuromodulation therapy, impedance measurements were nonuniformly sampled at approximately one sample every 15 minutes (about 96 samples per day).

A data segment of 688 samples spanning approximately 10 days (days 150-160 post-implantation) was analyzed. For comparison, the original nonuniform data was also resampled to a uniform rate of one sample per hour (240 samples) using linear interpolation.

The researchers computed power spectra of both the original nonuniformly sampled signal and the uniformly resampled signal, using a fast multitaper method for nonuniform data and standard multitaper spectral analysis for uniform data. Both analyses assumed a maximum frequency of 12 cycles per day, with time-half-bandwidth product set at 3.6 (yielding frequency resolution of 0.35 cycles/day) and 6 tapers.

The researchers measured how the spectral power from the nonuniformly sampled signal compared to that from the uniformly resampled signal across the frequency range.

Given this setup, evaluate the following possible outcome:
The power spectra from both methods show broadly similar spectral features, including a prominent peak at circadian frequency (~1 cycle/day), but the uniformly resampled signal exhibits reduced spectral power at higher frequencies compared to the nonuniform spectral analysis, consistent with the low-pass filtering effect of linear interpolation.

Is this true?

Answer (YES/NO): YES